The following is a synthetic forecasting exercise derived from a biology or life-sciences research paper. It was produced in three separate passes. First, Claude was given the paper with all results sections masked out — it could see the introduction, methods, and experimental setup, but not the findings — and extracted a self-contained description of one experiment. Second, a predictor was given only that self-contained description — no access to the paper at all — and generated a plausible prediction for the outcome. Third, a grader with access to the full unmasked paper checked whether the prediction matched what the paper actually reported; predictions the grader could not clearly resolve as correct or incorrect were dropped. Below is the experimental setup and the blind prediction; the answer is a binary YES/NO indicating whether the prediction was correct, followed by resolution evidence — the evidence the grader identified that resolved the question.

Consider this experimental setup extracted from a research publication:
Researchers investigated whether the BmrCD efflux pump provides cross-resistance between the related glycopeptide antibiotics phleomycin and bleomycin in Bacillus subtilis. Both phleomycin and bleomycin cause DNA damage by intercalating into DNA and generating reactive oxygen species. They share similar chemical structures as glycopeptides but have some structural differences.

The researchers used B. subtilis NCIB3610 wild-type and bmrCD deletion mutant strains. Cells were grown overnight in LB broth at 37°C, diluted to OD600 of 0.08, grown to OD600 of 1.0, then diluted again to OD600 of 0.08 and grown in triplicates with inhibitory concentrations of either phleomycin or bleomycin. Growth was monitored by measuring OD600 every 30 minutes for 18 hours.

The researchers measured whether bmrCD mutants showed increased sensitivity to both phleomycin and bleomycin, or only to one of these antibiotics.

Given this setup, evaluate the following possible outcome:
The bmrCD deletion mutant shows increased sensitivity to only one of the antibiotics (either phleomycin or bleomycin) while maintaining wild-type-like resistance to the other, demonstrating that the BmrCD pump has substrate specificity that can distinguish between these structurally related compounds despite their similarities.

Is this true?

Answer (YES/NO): NO